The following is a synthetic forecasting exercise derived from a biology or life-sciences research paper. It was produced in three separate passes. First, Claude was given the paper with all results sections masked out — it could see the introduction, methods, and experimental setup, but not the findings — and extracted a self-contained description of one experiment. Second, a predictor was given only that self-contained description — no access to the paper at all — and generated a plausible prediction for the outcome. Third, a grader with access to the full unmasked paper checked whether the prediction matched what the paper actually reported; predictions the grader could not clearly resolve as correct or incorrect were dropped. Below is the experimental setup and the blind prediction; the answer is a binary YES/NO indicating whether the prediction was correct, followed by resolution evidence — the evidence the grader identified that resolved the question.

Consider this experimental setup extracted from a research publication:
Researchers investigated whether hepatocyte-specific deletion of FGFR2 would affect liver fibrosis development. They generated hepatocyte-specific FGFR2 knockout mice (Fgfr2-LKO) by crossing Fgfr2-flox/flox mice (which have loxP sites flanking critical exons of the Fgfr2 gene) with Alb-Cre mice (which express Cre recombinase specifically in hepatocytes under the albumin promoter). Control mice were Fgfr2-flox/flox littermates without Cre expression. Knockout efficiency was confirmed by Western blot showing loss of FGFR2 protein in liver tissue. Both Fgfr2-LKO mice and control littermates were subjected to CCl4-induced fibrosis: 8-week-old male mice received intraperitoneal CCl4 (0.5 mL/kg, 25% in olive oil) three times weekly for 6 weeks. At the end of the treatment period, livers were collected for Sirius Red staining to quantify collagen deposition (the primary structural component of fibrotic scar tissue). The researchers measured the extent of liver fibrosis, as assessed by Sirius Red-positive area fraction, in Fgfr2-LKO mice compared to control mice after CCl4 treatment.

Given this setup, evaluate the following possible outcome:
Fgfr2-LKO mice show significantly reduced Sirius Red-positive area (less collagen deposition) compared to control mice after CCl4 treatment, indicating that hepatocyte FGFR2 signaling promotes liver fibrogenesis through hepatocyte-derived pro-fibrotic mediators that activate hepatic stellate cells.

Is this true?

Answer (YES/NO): NO